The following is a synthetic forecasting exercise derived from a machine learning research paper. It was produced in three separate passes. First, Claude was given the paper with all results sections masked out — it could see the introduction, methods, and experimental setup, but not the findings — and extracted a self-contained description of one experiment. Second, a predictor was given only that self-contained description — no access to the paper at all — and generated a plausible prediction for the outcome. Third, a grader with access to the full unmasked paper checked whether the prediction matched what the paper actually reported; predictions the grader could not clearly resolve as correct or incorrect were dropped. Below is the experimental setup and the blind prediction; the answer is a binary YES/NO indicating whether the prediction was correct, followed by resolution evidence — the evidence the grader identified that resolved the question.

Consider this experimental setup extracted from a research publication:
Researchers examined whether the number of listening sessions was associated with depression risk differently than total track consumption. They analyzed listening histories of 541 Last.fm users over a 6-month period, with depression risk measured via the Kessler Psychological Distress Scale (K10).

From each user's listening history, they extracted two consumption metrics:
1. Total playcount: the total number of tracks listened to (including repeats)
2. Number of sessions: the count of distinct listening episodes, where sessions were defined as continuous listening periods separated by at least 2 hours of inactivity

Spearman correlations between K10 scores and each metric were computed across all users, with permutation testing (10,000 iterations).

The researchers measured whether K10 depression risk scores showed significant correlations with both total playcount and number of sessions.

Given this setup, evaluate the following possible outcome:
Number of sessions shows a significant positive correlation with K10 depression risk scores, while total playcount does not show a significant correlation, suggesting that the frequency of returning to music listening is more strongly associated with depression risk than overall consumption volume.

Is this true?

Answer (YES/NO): NO